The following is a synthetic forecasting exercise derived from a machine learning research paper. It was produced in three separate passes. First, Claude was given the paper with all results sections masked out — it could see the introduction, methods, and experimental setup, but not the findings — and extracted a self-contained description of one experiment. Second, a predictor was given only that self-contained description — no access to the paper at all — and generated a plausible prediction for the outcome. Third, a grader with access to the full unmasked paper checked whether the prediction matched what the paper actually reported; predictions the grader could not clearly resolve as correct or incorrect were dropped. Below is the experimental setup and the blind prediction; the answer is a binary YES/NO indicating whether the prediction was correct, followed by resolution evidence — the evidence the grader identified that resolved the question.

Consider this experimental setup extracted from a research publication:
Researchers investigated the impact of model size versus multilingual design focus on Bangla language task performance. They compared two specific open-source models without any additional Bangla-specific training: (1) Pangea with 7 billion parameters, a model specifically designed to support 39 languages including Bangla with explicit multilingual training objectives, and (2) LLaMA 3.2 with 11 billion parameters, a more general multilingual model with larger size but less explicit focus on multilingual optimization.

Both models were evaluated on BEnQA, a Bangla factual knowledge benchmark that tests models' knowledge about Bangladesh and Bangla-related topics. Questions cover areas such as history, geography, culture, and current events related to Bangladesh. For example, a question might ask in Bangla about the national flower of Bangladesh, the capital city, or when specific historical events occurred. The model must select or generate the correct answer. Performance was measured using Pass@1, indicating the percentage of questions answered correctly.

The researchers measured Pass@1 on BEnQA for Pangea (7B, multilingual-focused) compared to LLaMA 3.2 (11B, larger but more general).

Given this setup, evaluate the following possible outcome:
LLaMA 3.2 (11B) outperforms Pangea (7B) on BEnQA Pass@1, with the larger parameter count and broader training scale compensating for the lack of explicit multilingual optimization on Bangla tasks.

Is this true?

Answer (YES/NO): YES